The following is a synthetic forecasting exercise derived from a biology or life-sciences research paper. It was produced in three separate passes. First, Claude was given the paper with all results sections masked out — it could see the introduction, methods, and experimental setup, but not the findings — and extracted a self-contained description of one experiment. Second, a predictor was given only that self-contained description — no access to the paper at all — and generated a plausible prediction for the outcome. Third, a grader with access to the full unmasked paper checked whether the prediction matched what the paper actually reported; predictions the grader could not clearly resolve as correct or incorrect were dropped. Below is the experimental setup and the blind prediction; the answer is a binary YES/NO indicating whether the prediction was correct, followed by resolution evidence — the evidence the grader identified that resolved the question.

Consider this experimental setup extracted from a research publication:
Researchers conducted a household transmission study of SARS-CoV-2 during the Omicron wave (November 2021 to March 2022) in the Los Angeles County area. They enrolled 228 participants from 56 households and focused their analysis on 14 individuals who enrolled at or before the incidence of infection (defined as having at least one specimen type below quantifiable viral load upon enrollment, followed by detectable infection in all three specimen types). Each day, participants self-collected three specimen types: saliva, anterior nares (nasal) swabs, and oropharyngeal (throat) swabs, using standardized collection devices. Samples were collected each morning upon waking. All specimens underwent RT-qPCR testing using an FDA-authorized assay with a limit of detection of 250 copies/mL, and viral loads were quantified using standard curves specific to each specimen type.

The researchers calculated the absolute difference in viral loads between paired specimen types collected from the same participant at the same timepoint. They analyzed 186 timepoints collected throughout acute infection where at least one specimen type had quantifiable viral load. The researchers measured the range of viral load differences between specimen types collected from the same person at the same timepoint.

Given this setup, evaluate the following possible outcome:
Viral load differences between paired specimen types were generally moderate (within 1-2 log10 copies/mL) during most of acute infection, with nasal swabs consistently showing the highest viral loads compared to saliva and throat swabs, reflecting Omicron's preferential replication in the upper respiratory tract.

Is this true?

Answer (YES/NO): NO